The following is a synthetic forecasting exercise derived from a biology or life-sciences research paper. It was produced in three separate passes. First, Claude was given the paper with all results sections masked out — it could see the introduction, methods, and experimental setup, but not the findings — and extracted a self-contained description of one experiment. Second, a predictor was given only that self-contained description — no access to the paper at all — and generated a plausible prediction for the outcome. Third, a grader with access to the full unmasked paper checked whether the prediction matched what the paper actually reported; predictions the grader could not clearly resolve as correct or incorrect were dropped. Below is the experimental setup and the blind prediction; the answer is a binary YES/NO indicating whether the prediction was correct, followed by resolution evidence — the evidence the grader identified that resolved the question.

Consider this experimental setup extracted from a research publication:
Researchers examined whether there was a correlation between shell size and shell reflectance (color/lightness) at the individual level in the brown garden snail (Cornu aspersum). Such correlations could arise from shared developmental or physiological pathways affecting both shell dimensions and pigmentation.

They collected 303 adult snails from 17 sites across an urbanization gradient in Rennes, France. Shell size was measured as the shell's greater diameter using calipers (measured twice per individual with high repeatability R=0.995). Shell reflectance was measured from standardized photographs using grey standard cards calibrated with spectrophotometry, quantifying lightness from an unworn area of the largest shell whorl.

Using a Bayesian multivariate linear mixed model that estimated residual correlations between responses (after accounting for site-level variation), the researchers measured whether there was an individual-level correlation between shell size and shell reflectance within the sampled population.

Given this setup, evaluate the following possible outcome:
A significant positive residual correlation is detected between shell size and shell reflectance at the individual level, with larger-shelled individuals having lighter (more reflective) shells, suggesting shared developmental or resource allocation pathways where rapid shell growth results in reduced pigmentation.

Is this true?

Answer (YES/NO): NO